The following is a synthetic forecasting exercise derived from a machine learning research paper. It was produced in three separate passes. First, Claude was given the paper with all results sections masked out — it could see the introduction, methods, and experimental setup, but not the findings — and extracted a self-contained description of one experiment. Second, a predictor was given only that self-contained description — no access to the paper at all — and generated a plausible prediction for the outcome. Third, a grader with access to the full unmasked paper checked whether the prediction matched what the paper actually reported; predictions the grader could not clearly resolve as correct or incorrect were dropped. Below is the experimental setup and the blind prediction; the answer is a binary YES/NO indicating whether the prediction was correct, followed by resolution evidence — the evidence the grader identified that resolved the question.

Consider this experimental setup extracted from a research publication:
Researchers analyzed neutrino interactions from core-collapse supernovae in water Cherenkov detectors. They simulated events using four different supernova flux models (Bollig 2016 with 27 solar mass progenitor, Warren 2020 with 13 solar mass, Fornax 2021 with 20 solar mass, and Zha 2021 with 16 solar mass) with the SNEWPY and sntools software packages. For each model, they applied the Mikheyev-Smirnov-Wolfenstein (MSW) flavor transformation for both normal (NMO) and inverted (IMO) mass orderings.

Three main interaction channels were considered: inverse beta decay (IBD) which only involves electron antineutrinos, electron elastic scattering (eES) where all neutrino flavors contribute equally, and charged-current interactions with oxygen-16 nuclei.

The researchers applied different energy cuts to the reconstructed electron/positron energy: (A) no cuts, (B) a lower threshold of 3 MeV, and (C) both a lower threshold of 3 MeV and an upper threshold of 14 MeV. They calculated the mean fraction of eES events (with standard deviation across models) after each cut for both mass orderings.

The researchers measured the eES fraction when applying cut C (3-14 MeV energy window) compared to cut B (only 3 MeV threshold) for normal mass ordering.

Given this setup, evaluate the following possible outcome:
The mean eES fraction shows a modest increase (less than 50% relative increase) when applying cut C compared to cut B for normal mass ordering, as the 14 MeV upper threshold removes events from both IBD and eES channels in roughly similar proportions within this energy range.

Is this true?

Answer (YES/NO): NO